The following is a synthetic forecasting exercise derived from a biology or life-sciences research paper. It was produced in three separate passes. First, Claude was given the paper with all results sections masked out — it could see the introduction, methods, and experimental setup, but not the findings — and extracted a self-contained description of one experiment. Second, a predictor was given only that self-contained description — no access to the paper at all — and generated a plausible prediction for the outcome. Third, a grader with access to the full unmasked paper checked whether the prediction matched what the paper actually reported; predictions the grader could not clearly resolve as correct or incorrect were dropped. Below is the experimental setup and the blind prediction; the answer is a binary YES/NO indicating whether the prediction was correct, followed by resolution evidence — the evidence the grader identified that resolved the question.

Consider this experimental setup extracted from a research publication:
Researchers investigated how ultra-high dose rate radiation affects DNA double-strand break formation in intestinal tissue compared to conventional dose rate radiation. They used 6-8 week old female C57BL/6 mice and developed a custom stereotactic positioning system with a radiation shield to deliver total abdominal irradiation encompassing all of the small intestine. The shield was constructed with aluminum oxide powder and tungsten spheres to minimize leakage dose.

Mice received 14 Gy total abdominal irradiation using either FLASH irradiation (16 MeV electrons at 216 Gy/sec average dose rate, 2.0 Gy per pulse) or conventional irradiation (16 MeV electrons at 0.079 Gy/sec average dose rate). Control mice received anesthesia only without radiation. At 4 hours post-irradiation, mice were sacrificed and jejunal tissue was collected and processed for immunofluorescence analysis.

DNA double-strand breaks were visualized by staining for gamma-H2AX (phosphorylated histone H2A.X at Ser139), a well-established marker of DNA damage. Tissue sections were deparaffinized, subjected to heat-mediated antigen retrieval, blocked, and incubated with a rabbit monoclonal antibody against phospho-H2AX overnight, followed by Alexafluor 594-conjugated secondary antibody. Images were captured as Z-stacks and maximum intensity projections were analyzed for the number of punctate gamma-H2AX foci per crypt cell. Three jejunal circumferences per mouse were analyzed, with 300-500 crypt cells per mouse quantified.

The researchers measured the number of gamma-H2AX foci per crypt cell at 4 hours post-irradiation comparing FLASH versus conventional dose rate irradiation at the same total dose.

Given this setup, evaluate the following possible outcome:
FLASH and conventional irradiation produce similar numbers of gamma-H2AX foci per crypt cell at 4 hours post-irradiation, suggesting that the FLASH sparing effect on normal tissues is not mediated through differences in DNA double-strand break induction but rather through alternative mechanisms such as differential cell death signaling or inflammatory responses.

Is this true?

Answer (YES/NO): NO